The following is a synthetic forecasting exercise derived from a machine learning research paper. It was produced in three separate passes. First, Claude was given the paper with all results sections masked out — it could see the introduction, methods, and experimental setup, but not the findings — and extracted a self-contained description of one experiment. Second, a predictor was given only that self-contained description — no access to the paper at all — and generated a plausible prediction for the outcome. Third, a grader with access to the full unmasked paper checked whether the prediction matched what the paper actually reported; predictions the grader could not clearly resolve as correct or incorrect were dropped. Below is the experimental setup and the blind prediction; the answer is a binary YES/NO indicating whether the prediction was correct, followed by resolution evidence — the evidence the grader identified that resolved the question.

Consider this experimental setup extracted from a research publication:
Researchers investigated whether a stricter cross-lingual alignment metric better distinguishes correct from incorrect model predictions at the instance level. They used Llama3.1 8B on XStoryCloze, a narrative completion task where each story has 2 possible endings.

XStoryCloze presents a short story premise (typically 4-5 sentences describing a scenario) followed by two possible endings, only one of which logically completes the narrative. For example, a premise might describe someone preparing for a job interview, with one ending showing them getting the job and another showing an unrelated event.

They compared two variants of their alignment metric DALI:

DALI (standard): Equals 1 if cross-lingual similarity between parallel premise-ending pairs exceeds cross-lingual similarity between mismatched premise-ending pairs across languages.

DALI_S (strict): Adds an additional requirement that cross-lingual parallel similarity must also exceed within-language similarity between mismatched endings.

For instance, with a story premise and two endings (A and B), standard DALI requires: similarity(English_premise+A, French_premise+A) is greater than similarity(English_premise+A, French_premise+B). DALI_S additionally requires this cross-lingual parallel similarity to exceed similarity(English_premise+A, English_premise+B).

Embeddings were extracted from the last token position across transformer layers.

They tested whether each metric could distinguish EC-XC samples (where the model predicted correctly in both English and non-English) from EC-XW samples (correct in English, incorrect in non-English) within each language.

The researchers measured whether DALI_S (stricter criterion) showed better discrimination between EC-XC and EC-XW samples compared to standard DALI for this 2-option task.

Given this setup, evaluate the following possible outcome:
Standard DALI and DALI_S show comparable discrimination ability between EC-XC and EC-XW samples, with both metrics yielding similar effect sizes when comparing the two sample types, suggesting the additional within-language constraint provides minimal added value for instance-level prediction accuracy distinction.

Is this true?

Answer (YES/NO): YES